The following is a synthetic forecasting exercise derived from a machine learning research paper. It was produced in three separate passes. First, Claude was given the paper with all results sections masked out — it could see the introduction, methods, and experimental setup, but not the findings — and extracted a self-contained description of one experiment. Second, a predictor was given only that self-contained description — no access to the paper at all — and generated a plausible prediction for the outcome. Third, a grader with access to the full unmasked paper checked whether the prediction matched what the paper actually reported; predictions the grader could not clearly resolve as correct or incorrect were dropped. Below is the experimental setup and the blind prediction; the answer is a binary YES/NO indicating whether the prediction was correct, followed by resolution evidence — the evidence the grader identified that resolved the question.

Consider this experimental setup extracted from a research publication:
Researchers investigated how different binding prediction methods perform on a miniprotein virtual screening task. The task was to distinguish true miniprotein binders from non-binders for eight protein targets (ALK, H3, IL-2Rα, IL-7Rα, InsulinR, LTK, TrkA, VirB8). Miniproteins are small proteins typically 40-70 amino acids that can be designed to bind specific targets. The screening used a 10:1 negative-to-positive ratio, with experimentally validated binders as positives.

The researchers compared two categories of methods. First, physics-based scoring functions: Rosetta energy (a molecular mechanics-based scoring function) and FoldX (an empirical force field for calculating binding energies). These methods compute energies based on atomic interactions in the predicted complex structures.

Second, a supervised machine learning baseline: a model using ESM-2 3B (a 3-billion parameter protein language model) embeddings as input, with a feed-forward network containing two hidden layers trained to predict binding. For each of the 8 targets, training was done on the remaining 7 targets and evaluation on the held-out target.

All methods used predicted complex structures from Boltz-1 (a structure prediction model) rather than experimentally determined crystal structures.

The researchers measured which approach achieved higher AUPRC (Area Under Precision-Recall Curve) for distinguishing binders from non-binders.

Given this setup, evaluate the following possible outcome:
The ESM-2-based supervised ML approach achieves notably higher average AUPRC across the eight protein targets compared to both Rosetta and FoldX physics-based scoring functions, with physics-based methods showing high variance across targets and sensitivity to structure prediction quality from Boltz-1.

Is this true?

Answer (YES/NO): NO